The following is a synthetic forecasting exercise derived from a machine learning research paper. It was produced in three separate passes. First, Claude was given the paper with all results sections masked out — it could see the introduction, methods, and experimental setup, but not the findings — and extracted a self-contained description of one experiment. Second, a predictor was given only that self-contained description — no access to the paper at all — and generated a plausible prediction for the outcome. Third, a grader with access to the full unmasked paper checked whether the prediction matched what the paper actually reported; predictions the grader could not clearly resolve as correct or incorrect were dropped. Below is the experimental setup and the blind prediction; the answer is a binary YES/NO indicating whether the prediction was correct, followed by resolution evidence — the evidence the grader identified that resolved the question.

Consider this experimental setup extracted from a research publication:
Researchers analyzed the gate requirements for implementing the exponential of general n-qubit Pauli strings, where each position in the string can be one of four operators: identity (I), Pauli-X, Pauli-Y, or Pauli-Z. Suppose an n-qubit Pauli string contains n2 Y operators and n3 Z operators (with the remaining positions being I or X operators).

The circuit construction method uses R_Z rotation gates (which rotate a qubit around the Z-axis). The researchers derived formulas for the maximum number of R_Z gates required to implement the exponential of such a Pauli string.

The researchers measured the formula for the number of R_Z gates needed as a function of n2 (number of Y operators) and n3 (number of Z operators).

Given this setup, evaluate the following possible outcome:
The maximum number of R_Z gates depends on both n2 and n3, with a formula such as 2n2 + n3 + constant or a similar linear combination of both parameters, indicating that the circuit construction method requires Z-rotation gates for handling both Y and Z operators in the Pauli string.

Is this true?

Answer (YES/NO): YES